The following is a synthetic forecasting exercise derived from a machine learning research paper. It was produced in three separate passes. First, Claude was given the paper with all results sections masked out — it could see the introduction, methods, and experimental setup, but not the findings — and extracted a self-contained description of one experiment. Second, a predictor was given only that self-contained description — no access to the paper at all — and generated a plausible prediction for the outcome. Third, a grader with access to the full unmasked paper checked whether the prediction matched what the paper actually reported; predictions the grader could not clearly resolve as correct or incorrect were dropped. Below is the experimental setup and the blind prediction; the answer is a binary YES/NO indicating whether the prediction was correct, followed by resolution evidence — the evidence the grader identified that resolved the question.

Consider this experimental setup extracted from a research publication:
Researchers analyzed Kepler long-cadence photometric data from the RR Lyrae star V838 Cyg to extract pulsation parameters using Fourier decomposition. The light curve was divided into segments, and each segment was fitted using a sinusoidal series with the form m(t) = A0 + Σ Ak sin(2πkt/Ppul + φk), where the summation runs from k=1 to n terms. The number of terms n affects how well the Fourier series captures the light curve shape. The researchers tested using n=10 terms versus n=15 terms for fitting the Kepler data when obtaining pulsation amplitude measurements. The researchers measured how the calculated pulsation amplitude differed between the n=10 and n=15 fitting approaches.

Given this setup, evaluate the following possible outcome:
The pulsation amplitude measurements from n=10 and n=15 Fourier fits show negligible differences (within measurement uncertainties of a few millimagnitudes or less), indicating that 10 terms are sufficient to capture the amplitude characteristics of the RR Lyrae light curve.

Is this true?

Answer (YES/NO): NO